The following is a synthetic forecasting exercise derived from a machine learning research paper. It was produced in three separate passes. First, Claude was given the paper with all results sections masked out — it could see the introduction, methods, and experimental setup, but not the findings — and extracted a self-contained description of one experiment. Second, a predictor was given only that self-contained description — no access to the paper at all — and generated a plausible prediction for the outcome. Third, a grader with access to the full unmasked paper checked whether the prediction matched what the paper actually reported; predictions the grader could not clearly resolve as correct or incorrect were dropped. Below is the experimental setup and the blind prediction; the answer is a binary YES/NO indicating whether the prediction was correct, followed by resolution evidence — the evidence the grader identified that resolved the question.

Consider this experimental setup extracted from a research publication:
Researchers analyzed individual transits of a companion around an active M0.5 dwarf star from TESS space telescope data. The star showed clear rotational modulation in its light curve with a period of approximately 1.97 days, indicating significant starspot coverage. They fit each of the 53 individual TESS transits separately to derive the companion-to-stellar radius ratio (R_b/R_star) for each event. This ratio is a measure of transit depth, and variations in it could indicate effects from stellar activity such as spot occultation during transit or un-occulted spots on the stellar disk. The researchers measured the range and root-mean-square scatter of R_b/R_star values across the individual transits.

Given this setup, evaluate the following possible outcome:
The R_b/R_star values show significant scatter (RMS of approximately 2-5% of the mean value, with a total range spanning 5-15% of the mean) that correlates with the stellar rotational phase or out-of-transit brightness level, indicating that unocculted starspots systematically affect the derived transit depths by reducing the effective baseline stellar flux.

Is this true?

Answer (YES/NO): NO